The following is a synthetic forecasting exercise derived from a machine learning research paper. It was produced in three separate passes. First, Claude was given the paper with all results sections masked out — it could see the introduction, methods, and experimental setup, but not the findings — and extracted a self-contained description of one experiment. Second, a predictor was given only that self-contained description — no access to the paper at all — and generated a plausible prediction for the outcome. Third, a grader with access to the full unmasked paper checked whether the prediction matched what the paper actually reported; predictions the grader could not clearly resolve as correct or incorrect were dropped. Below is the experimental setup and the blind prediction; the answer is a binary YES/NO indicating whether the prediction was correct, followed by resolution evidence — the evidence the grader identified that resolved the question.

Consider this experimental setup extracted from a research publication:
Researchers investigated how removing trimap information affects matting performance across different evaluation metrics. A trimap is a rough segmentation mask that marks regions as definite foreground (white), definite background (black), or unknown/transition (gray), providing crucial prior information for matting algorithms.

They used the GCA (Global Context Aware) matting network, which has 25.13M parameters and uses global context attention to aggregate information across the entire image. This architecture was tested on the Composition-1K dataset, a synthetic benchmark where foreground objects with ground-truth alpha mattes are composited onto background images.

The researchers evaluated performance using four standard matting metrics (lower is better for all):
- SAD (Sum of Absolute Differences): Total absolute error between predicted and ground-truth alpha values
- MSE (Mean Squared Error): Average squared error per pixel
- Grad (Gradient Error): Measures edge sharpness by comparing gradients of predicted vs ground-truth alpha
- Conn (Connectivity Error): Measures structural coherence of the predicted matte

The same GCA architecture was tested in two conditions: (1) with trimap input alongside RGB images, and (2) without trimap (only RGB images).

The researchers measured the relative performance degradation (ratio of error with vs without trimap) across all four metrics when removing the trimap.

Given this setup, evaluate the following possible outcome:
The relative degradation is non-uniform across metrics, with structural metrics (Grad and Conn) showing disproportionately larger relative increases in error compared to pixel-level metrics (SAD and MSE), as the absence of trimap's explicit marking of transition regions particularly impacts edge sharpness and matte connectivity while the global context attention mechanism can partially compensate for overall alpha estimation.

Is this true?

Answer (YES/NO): NO